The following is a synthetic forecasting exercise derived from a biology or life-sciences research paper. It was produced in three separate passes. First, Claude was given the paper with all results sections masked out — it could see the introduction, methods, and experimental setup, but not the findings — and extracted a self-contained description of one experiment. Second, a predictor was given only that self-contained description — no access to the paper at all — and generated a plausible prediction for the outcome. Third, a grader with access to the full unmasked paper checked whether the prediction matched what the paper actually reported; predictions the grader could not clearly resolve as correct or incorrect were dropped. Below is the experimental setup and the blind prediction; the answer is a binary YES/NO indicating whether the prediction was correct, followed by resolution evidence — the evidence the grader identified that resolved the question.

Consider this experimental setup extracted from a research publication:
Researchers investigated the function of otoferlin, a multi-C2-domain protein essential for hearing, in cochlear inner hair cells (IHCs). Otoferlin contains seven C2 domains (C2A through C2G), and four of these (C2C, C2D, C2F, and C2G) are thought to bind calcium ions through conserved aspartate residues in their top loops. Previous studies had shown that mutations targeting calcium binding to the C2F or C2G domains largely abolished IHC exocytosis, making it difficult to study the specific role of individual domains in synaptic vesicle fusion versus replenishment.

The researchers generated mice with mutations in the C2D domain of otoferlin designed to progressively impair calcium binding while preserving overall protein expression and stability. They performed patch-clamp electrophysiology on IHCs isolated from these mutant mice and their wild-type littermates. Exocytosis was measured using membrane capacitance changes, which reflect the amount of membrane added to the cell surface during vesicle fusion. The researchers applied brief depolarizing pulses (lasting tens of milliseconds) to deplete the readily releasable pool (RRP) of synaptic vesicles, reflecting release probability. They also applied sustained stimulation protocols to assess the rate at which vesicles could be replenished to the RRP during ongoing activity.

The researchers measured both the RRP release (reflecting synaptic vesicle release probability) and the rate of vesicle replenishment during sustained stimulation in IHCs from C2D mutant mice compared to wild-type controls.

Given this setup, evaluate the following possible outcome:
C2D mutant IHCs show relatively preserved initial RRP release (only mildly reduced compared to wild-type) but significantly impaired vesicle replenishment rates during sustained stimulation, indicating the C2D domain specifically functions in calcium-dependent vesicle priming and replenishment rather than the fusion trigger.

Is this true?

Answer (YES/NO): NO